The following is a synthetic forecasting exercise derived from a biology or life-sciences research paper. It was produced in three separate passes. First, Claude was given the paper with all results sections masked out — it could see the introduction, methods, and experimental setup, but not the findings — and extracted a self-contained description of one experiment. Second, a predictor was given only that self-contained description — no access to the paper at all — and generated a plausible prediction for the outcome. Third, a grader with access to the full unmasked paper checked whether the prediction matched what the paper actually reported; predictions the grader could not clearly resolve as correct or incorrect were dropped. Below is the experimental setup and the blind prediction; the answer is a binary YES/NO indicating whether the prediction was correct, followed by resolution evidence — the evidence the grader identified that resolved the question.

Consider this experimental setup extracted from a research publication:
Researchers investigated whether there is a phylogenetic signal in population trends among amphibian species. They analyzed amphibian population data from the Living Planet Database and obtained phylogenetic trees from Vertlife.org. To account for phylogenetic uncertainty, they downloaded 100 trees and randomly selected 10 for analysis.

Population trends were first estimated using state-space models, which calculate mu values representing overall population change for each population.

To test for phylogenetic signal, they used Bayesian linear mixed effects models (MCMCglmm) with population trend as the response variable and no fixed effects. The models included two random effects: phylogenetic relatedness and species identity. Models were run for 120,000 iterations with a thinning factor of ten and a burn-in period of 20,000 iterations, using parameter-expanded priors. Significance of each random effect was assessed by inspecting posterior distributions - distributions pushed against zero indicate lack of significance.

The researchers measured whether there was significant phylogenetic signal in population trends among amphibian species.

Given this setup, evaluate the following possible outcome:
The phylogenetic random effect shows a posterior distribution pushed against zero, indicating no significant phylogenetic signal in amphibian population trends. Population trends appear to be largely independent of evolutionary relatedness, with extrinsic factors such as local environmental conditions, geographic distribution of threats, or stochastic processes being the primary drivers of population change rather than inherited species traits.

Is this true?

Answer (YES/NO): YES